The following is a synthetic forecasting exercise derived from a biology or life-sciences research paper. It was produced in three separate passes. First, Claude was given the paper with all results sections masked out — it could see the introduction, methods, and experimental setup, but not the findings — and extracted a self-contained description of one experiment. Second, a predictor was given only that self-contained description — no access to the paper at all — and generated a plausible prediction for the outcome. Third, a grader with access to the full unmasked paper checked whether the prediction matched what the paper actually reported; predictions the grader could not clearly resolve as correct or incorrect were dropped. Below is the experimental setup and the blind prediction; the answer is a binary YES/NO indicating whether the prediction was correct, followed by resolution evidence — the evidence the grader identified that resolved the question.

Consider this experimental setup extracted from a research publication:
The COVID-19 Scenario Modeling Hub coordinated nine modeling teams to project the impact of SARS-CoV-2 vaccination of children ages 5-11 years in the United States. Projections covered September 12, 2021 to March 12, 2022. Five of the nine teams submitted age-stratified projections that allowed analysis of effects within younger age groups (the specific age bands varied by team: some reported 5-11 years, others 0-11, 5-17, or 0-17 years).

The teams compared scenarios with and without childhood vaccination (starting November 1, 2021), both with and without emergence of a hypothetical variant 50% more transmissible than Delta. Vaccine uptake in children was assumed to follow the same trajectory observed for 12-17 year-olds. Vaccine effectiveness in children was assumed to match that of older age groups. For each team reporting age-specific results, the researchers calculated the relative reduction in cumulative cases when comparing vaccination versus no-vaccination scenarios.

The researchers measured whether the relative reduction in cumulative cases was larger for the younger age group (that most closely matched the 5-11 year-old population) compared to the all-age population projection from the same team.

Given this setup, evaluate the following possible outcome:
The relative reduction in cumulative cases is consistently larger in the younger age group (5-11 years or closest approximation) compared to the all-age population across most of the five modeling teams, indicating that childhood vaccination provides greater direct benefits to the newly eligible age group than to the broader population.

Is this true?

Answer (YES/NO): YES